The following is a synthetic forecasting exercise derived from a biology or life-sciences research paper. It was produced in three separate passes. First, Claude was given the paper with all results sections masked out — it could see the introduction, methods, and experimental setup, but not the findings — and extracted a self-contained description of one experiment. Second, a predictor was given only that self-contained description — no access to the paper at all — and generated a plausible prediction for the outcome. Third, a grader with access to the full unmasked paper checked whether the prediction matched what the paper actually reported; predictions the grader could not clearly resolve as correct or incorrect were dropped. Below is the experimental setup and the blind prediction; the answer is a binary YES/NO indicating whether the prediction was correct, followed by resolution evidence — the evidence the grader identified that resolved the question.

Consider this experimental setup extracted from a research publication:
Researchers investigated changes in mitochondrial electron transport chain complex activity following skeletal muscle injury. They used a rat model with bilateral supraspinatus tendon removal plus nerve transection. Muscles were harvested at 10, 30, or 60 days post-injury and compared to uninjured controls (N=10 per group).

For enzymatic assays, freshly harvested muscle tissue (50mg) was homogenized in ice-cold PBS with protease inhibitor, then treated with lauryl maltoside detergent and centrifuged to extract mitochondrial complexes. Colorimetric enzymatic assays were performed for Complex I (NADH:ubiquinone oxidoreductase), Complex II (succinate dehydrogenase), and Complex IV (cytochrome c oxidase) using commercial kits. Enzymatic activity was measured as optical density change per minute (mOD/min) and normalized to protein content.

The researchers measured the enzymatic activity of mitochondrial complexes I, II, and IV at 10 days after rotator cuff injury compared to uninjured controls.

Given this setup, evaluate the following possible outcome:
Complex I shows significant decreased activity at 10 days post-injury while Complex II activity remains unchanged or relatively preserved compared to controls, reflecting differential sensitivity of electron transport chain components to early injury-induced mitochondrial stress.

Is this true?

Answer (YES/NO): NO